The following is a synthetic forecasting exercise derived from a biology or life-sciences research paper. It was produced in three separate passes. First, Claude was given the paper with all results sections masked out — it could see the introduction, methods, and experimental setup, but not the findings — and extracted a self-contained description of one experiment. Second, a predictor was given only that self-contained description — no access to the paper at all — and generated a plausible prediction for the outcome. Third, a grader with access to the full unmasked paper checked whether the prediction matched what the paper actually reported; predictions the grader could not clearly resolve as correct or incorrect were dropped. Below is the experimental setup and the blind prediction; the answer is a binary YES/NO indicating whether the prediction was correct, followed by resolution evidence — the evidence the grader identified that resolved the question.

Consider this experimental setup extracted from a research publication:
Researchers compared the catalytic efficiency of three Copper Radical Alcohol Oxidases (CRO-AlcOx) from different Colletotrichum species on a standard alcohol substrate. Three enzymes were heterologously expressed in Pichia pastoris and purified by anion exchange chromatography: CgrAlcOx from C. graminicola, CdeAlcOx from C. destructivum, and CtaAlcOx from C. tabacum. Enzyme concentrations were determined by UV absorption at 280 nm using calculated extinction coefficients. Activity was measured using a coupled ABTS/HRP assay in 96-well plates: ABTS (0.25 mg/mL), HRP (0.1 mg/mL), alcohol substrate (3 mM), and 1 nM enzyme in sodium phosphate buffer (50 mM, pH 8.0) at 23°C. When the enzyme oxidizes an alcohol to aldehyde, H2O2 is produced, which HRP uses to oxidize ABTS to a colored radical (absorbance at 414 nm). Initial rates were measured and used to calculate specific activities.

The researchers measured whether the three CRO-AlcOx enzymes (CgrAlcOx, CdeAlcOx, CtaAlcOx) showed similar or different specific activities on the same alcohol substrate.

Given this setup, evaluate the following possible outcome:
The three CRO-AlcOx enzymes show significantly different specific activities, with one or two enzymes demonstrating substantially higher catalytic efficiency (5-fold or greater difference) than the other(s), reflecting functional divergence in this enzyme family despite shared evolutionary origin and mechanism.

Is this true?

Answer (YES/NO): NO